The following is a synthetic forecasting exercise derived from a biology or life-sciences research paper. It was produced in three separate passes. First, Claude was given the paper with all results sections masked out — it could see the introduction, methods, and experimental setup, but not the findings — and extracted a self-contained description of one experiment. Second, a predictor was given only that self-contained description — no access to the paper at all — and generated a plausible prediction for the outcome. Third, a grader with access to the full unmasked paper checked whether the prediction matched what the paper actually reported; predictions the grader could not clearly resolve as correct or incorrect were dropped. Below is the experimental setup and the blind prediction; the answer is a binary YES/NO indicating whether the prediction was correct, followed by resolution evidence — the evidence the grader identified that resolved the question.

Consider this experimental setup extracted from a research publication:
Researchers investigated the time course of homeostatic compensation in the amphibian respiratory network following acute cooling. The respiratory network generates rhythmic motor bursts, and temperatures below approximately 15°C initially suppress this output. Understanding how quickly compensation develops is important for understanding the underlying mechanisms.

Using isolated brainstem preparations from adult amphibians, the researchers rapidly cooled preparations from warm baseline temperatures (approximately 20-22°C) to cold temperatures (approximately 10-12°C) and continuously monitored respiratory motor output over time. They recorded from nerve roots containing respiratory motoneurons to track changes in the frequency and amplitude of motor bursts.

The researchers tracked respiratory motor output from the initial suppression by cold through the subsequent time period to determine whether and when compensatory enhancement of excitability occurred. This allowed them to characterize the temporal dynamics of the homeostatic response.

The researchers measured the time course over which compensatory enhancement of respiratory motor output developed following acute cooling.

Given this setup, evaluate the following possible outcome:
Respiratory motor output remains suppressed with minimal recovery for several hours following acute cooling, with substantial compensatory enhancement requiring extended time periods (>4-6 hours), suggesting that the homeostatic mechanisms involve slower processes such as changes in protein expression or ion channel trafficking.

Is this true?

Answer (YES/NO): NO